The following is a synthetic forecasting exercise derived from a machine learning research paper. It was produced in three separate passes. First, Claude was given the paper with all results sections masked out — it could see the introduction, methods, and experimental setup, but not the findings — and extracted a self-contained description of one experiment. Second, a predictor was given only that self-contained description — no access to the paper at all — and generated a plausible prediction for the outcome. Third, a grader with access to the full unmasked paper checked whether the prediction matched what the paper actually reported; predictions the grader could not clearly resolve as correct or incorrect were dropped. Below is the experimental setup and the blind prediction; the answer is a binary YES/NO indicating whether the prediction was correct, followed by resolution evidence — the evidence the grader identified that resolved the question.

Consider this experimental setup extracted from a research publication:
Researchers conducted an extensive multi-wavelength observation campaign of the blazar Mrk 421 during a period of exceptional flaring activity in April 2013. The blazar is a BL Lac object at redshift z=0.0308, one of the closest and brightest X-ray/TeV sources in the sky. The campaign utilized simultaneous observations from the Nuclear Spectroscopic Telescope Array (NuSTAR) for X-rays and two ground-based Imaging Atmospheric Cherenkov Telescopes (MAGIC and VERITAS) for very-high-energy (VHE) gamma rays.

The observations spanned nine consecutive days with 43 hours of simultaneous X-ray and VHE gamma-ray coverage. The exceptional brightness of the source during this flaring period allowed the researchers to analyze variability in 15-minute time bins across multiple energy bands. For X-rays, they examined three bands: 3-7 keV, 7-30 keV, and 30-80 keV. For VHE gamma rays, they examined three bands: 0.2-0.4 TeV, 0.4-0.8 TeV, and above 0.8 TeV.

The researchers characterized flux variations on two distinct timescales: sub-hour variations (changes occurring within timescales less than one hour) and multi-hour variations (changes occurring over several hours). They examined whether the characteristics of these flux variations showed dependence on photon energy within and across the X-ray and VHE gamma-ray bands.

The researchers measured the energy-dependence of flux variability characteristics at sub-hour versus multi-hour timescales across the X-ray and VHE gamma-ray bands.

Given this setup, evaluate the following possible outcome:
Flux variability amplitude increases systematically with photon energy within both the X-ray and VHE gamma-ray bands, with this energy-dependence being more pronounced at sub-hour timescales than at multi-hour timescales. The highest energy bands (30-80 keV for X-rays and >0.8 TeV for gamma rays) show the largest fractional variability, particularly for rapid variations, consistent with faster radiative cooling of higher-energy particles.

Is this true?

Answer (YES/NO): NO